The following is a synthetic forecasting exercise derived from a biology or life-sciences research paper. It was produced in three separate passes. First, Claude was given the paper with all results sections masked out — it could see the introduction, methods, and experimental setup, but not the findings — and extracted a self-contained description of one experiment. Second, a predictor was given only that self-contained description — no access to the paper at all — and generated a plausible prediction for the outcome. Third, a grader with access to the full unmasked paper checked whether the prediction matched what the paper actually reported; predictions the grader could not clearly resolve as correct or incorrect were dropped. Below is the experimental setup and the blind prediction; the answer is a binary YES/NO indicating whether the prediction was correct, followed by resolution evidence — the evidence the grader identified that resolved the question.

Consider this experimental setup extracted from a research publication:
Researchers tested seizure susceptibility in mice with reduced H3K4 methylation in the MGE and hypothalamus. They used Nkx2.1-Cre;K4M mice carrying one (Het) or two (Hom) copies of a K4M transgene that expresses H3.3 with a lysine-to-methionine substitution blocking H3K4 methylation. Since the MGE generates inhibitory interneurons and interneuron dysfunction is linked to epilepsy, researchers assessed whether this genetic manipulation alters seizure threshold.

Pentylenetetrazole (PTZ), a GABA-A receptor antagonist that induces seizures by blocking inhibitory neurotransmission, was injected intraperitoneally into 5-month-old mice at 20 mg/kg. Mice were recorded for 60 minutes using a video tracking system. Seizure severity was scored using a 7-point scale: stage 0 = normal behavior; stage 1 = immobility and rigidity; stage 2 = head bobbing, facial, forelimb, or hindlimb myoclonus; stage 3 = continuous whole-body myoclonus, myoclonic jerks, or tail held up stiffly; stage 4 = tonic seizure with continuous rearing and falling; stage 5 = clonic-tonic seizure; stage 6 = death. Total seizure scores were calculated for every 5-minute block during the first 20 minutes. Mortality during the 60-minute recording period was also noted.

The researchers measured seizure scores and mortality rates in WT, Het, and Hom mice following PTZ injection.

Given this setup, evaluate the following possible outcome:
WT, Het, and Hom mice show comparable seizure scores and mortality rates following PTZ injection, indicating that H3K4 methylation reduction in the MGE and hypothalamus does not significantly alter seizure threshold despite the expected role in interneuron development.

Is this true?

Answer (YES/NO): NO